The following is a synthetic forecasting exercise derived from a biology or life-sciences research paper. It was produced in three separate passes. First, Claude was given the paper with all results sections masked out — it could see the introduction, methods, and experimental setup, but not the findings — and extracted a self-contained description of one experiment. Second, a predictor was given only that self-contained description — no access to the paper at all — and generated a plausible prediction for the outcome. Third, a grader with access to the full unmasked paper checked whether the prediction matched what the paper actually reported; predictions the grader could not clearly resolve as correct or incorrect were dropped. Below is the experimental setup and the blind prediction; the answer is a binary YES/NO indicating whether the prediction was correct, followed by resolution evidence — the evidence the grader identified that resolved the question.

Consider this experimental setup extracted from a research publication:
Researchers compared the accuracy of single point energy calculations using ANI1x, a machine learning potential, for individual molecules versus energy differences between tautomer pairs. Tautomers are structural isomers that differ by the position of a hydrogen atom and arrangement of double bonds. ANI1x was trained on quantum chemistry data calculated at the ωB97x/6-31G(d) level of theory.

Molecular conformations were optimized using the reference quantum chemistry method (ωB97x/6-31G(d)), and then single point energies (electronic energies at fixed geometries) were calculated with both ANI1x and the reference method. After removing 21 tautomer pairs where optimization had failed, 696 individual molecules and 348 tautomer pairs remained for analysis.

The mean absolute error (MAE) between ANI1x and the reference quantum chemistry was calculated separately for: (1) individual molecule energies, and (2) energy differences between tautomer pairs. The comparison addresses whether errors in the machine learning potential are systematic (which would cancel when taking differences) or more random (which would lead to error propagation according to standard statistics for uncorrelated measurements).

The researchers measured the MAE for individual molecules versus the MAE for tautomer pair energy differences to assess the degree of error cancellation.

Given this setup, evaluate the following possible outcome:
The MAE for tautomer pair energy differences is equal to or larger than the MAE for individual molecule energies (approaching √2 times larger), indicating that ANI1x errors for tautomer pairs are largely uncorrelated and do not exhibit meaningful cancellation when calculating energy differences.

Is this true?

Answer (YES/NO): YES